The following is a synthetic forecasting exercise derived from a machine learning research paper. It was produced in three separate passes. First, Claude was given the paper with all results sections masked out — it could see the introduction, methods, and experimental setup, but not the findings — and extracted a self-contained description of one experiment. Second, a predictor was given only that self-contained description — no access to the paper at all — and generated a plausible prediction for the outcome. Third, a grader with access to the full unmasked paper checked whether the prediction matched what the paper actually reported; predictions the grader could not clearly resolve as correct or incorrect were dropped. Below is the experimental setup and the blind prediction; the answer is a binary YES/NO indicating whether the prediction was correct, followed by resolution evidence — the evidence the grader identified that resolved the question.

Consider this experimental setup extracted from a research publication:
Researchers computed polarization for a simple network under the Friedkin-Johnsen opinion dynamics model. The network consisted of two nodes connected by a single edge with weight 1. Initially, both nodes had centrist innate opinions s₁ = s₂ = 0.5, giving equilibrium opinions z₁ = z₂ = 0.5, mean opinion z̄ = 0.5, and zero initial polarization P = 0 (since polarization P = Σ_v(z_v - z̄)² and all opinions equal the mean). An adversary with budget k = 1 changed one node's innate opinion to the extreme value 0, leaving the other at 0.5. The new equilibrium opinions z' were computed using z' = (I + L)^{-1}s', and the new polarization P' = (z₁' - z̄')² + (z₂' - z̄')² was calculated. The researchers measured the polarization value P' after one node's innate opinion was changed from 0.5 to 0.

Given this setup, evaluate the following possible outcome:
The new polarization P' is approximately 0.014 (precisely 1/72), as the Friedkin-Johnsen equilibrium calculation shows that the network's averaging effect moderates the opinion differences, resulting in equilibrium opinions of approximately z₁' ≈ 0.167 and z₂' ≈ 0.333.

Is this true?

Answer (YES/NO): YES